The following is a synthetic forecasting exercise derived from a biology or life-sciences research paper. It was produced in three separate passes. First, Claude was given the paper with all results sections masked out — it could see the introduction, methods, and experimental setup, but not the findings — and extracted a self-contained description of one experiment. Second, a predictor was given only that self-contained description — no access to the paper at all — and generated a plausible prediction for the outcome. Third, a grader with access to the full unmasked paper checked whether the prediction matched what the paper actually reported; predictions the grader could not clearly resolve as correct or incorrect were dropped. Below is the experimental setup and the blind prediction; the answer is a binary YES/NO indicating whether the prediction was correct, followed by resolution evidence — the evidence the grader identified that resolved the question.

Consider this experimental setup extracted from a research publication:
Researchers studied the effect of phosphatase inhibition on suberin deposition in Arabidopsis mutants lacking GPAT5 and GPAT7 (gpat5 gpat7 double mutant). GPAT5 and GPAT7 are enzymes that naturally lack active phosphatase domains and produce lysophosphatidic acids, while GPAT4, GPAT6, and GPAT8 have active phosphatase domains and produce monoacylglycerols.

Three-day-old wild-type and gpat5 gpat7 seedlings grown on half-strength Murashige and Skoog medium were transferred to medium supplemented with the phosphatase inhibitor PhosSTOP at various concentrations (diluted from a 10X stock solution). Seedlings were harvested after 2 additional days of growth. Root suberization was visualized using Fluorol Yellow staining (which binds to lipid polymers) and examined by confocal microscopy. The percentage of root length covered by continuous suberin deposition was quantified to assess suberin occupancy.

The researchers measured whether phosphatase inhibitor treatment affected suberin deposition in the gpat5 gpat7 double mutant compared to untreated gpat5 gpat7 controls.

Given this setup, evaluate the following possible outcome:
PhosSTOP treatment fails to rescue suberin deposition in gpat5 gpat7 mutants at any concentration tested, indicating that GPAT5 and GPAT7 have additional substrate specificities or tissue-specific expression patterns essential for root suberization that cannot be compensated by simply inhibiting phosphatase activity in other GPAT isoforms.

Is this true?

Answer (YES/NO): NO